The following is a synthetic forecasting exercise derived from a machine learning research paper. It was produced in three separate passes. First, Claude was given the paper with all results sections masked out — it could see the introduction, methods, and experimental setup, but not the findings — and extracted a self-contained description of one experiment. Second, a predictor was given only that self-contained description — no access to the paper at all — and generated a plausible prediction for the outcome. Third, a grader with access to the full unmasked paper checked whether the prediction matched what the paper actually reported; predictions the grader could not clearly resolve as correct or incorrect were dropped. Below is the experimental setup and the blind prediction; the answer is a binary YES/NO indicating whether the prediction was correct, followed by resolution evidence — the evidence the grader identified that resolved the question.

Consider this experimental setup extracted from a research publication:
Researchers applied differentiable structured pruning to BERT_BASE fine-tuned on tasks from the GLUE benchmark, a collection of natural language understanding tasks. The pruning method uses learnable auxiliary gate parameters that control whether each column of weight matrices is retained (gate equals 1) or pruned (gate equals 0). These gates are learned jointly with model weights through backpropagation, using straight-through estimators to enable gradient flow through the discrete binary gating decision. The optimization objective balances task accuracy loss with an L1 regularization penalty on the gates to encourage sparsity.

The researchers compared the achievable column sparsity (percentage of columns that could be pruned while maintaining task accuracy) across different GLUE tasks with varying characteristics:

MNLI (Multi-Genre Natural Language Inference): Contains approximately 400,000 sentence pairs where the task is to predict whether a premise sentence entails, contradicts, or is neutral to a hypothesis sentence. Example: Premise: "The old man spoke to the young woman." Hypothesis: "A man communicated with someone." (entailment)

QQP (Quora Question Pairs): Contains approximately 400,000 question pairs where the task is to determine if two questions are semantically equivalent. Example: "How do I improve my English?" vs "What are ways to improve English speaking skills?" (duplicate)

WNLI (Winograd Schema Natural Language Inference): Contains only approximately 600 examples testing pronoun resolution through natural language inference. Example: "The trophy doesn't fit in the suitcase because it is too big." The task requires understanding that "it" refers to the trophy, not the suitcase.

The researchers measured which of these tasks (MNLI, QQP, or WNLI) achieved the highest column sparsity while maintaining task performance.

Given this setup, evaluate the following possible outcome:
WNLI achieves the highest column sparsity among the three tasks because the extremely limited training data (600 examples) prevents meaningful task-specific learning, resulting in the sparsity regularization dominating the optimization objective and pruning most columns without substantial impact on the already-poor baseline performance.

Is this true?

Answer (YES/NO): YES